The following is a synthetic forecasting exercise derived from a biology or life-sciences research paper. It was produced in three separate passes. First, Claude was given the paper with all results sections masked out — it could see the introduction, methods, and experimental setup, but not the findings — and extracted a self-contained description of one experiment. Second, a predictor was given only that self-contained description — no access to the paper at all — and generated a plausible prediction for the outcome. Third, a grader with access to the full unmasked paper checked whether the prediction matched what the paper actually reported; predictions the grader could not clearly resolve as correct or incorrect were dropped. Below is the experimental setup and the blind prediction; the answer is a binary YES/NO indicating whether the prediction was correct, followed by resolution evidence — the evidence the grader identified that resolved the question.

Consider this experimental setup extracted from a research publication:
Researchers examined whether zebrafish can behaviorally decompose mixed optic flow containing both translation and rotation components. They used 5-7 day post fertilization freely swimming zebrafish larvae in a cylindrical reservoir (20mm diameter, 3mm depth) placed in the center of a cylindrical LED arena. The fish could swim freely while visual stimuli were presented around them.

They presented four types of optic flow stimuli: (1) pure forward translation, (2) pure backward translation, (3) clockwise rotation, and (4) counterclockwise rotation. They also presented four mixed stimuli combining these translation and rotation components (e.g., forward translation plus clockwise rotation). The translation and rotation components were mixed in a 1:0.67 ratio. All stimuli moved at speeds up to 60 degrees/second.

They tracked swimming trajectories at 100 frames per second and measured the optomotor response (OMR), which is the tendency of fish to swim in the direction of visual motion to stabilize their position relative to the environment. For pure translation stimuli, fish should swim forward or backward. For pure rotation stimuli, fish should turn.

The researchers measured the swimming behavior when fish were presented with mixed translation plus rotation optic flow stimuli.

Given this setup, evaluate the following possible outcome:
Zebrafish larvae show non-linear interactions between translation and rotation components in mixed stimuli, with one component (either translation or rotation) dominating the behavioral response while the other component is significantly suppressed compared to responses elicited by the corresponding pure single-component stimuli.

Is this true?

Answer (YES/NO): NO